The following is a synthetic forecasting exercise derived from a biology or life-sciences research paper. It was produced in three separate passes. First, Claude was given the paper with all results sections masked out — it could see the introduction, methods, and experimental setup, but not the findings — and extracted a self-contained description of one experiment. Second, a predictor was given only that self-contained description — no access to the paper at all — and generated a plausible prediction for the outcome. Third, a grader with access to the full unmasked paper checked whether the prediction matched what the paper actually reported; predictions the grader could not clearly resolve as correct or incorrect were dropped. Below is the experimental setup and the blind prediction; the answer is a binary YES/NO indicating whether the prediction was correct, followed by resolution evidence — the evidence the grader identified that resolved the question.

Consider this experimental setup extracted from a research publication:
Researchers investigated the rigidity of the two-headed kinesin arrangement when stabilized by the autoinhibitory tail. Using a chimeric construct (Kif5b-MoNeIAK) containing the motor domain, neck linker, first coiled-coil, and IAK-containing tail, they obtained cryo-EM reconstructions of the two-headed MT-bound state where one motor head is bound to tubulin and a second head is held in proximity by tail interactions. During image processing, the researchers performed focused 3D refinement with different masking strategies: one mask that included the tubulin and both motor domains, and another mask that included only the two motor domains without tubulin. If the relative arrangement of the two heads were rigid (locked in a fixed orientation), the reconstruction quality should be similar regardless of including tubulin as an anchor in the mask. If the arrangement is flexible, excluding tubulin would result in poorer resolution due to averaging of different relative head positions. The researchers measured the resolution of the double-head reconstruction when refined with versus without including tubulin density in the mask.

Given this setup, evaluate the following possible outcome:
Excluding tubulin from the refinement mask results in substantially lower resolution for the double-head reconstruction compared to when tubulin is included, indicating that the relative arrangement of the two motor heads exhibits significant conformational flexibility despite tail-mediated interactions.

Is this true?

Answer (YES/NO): YES